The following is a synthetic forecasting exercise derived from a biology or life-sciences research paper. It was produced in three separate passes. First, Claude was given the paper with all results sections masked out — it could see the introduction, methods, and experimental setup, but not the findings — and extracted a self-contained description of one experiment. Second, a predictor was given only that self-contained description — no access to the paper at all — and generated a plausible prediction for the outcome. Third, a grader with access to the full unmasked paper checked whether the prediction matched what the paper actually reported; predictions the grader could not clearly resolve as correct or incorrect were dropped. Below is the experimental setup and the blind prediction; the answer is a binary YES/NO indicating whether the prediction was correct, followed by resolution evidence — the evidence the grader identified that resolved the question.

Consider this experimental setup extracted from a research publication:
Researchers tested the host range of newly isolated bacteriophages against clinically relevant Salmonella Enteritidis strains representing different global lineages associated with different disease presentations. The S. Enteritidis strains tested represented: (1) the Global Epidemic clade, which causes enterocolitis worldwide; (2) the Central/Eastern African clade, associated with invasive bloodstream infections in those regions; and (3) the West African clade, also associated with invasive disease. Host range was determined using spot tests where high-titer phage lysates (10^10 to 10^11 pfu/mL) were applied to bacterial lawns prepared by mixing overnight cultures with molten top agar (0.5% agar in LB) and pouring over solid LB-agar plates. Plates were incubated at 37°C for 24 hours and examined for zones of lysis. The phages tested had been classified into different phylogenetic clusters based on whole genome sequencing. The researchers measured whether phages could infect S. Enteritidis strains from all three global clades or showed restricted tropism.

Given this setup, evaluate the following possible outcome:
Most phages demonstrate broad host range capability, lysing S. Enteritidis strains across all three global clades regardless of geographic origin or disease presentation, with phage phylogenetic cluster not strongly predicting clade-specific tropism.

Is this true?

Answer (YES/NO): NO